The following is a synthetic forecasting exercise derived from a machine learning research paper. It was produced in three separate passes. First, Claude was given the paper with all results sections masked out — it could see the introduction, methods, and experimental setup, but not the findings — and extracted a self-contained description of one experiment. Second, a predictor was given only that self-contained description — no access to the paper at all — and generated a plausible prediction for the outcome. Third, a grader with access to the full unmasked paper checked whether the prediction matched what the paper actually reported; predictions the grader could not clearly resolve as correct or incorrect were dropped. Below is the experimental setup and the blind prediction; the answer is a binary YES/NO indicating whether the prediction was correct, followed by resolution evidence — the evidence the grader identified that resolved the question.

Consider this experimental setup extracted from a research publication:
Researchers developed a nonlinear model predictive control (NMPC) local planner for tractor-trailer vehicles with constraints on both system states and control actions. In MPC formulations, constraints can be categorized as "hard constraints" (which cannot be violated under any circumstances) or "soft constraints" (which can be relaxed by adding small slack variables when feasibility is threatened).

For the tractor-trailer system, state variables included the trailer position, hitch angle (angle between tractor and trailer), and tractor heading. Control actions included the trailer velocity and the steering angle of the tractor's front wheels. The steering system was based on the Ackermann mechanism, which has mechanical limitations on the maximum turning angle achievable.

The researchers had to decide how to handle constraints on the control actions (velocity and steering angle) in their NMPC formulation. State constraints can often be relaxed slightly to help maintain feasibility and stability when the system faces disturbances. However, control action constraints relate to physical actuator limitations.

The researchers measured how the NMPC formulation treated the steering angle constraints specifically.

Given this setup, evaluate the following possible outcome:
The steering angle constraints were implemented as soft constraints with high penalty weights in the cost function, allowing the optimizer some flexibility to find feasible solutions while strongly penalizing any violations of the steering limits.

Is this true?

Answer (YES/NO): NO